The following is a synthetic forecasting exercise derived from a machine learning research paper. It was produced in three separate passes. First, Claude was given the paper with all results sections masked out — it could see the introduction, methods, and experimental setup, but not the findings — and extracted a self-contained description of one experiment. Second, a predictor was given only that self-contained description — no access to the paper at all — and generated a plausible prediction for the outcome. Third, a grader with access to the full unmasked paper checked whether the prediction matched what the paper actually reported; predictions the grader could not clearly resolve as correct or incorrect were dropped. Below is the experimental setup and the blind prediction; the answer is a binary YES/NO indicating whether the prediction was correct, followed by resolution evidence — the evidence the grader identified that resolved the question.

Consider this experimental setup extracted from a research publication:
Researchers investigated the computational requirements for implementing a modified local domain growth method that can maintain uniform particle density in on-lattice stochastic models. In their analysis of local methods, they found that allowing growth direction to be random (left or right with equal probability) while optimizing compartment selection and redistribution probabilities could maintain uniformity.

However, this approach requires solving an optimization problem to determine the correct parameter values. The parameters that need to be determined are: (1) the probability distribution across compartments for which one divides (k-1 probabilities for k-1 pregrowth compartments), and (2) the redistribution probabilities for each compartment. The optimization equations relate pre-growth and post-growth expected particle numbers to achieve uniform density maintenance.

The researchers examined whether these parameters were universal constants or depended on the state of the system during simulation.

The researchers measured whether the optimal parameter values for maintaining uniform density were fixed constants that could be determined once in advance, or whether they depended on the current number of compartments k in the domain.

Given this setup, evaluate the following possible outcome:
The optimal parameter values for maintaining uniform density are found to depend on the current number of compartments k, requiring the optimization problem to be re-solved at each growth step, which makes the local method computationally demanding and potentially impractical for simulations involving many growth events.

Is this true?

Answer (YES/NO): NO